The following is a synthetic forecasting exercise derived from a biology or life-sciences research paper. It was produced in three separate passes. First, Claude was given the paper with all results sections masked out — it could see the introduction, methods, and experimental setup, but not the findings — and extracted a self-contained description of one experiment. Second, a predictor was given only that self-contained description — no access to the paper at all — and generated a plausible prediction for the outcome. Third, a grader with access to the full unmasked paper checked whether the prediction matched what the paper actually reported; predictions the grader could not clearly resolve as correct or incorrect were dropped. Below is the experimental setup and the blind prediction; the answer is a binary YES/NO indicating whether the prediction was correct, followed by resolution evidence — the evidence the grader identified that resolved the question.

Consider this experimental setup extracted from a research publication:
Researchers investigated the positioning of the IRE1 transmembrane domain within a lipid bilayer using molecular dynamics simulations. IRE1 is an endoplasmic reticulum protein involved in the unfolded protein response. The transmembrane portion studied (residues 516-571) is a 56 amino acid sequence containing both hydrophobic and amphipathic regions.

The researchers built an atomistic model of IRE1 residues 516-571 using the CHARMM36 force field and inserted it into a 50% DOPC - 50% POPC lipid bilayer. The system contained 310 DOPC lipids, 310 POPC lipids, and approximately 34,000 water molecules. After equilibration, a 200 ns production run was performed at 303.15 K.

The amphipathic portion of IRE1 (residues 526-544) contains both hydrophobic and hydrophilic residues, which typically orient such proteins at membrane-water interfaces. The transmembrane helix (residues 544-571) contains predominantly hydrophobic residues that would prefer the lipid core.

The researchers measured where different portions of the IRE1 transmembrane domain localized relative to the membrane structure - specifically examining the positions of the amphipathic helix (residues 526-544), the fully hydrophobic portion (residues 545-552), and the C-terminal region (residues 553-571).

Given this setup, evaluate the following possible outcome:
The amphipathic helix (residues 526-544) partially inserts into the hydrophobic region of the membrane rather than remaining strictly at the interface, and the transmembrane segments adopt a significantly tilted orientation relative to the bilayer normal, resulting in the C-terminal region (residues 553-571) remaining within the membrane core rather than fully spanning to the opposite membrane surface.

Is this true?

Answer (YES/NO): NO